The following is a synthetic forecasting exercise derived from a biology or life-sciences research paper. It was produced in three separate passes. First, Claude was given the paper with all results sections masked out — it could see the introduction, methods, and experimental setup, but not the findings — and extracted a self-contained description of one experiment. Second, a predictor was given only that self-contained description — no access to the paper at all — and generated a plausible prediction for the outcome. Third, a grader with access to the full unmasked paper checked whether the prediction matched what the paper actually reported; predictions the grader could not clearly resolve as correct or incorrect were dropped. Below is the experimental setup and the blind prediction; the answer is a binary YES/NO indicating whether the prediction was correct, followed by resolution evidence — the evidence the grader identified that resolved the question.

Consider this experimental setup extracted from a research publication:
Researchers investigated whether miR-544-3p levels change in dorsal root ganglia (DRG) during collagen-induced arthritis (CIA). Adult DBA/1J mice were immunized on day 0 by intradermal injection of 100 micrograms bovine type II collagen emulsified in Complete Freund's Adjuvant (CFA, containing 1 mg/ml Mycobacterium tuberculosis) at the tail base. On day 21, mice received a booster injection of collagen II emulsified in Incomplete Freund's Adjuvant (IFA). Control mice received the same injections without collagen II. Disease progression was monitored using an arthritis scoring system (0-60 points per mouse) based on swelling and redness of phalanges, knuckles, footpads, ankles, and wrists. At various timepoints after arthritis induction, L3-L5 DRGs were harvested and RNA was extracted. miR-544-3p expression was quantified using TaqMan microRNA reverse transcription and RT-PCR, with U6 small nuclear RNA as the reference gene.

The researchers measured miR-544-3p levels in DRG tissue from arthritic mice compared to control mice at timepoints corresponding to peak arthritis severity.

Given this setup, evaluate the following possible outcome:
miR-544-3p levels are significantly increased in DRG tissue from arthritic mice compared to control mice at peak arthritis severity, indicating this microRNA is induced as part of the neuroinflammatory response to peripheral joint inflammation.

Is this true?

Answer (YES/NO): NO